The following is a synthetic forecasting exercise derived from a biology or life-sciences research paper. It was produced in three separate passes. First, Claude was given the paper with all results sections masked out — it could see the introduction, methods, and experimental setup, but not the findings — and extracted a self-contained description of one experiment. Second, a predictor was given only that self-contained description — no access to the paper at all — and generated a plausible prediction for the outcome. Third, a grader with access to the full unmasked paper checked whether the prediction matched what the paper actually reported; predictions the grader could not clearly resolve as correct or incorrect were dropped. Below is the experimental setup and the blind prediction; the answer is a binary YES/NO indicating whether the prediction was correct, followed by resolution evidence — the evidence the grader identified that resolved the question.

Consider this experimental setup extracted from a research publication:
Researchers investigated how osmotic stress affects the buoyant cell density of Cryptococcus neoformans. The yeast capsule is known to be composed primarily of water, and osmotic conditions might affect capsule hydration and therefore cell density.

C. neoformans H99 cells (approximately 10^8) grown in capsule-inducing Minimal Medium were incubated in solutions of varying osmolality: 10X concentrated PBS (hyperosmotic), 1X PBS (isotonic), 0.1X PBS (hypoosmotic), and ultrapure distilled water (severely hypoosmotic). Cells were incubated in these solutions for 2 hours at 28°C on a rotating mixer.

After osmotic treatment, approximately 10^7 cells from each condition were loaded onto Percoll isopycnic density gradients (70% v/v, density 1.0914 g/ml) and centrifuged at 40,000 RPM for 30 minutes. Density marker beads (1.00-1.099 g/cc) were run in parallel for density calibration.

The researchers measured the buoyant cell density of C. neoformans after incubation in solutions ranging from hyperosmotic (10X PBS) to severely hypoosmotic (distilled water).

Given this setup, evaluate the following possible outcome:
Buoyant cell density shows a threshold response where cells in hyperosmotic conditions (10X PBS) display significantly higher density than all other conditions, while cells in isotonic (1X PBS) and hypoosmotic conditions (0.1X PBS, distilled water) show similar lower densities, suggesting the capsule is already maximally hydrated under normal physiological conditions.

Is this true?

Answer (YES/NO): NO